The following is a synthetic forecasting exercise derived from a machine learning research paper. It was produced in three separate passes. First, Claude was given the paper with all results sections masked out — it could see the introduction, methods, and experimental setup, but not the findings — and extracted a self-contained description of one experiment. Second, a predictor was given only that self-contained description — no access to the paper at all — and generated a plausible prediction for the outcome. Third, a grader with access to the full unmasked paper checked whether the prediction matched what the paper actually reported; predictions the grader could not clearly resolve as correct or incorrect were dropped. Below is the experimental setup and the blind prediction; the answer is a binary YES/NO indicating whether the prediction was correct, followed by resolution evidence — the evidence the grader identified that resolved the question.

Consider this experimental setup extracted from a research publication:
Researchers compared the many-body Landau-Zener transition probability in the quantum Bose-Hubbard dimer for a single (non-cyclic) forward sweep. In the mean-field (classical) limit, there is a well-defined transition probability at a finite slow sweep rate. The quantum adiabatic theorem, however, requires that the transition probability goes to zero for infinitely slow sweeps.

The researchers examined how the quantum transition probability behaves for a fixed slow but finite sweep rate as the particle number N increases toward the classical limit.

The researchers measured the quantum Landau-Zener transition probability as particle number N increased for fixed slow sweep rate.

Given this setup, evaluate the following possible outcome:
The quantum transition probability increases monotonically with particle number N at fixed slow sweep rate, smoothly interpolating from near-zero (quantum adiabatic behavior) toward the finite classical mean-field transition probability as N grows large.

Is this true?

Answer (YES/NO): YES